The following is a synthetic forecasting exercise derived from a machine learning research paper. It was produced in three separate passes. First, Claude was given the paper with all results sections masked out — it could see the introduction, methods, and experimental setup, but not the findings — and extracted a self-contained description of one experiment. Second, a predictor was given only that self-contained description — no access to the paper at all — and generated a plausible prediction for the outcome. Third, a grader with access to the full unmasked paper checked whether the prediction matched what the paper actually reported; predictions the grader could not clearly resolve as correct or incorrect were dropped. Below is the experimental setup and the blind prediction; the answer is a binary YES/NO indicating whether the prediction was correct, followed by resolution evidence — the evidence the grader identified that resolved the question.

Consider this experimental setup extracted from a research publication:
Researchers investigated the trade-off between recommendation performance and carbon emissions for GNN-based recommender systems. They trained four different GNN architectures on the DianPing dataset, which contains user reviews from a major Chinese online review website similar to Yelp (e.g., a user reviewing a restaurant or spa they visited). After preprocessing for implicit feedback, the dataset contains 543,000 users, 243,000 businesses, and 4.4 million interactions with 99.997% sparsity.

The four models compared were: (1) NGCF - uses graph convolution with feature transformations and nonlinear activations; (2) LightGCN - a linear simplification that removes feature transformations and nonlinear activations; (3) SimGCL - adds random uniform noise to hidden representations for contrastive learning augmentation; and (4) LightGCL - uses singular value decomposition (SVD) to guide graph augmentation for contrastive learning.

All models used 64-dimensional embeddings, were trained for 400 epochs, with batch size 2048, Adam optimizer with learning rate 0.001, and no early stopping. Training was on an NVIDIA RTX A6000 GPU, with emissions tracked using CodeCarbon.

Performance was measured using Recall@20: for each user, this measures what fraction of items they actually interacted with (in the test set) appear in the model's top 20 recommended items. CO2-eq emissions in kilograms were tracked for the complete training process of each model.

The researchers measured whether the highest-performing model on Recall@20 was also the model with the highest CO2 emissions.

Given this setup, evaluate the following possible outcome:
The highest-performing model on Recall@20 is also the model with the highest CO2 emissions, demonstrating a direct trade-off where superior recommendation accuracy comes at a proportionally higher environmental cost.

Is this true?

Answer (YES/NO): NO